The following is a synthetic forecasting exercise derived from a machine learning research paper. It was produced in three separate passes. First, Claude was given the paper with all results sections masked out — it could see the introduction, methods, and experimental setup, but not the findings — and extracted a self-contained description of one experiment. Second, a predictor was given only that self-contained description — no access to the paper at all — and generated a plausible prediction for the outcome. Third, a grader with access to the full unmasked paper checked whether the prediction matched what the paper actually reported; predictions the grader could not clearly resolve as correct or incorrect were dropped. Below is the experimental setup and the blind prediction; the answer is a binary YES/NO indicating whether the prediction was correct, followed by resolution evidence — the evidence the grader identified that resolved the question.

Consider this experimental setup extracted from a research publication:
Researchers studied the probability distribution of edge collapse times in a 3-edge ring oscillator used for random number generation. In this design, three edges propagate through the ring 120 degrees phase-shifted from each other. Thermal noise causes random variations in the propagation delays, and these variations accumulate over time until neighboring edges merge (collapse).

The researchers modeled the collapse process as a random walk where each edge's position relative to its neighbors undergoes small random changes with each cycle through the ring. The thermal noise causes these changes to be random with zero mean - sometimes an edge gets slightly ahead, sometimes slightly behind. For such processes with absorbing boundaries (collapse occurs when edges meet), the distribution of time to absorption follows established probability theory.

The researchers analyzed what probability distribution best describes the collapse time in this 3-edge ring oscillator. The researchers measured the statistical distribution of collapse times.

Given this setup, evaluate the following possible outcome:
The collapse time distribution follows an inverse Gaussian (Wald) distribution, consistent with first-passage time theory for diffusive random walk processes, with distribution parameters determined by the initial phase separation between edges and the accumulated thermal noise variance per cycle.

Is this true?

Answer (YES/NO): YES